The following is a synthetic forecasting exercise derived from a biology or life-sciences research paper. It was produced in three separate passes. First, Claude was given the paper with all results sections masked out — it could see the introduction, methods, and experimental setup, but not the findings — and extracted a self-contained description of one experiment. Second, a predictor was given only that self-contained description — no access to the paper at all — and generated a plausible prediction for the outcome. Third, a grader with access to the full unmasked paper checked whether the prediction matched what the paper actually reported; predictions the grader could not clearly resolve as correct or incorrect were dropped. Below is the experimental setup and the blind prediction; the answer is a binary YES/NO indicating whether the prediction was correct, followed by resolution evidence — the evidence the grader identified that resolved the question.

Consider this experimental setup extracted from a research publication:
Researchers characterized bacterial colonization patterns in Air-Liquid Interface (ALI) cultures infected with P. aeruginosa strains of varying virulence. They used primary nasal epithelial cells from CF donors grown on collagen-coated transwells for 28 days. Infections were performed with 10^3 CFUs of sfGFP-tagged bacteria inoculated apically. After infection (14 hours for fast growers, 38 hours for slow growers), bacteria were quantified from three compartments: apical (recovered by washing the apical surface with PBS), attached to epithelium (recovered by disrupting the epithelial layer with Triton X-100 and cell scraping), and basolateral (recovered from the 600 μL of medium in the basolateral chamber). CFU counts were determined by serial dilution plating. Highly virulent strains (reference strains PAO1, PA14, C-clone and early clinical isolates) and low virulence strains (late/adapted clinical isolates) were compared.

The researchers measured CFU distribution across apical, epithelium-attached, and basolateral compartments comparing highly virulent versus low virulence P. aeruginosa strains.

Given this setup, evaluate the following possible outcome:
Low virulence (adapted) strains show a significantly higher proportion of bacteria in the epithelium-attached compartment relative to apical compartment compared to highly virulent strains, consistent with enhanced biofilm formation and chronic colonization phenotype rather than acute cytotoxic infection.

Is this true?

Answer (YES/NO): YES